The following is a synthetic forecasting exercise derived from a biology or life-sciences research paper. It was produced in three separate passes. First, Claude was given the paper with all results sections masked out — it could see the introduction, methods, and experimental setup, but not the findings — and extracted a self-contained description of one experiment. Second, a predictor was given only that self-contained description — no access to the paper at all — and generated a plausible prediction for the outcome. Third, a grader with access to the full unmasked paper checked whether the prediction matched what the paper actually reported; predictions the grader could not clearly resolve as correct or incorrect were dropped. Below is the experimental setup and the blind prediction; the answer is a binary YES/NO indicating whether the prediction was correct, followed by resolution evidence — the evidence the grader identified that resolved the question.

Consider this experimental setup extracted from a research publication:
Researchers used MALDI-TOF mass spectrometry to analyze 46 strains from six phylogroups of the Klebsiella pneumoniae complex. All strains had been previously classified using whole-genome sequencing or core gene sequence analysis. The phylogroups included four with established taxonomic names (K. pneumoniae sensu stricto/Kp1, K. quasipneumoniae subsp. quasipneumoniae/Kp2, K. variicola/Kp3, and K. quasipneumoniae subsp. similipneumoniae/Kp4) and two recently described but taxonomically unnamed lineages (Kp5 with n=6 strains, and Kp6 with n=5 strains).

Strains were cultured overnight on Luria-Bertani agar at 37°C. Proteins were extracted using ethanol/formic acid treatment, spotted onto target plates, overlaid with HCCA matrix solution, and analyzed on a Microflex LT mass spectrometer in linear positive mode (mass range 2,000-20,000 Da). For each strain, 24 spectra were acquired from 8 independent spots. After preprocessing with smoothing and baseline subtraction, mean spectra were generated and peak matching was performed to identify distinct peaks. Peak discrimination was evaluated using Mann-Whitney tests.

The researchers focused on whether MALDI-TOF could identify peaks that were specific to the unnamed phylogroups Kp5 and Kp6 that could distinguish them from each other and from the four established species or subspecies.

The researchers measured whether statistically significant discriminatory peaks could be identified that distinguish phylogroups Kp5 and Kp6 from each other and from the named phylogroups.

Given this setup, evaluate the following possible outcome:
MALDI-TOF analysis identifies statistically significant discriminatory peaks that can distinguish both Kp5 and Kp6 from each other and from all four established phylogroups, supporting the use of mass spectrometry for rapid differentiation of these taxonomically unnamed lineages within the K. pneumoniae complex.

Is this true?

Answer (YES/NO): YES